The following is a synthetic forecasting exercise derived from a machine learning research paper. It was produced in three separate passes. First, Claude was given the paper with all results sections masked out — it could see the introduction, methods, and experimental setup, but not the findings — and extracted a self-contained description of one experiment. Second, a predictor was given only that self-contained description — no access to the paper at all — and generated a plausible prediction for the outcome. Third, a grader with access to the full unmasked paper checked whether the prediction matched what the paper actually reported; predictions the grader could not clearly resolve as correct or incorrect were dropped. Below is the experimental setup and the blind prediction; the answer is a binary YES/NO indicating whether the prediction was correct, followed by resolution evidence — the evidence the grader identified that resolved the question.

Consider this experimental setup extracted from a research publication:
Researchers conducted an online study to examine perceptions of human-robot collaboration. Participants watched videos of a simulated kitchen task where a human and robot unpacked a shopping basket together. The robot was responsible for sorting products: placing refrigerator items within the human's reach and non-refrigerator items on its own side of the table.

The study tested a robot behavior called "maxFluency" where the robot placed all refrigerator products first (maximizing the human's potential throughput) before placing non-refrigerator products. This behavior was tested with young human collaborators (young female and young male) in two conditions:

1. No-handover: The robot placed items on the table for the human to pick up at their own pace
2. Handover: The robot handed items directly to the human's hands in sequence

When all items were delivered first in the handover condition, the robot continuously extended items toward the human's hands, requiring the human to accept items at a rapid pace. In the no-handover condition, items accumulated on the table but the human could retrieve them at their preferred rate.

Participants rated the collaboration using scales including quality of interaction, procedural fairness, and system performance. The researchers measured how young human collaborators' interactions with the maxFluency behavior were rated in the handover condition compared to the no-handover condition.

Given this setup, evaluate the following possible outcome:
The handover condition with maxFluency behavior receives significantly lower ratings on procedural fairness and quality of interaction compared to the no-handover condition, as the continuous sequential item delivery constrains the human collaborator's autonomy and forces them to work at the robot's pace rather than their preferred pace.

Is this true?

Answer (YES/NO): NO